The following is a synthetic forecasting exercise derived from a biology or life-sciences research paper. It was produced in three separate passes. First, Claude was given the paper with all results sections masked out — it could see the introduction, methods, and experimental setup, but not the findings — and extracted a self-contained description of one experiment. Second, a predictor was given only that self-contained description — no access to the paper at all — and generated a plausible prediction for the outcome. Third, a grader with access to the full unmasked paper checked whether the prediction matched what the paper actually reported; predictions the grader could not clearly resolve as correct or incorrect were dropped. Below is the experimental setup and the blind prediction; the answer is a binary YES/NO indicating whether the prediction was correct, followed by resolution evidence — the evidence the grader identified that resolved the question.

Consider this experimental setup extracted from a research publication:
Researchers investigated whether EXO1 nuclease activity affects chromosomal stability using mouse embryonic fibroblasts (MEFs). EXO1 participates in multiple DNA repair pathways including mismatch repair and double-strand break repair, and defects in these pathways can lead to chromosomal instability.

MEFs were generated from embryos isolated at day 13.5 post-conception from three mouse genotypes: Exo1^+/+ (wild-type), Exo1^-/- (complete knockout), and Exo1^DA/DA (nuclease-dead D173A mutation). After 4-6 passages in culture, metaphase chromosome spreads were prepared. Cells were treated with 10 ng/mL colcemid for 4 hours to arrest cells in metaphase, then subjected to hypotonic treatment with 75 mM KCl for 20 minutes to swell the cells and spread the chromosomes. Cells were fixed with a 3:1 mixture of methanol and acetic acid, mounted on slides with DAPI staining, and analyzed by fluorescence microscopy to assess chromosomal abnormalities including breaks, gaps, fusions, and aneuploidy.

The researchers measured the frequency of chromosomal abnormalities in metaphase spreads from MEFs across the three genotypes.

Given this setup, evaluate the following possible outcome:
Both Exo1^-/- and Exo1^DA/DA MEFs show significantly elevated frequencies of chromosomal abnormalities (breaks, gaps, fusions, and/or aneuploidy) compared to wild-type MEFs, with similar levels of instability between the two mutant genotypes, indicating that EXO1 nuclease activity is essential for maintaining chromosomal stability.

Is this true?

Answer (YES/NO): YES